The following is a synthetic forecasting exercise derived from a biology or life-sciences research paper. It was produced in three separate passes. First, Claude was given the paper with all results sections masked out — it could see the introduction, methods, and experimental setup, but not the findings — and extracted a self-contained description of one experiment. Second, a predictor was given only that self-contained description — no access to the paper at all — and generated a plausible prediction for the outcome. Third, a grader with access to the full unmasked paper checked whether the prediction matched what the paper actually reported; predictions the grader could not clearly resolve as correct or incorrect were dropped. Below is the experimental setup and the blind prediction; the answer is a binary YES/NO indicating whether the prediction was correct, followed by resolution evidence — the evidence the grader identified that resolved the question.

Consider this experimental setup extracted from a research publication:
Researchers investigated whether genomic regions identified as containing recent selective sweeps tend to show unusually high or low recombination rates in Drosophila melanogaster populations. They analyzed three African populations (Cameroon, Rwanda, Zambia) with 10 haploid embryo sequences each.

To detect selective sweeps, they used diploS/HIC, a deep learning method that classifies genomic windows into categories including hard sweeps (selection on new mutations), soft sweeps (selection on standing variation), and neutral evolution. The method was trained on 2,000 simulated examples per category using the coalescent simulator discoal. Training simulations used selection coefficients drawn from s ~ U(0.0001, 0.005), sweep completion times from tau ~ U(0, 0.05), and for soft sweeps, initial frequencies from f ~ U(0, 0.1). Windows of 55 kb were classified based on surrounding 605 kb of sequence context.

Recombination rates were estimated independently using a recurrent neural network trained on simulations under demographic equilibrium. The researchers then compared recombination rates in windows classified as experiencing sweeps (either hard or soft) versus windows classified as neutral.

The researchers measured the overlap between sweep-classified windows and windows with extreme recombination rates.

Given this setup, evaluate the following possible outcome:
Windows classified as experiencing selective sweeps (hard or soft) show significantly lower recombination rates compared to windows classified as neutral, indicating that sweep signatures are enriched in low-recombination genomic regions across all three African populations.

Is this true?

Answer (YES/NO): YES